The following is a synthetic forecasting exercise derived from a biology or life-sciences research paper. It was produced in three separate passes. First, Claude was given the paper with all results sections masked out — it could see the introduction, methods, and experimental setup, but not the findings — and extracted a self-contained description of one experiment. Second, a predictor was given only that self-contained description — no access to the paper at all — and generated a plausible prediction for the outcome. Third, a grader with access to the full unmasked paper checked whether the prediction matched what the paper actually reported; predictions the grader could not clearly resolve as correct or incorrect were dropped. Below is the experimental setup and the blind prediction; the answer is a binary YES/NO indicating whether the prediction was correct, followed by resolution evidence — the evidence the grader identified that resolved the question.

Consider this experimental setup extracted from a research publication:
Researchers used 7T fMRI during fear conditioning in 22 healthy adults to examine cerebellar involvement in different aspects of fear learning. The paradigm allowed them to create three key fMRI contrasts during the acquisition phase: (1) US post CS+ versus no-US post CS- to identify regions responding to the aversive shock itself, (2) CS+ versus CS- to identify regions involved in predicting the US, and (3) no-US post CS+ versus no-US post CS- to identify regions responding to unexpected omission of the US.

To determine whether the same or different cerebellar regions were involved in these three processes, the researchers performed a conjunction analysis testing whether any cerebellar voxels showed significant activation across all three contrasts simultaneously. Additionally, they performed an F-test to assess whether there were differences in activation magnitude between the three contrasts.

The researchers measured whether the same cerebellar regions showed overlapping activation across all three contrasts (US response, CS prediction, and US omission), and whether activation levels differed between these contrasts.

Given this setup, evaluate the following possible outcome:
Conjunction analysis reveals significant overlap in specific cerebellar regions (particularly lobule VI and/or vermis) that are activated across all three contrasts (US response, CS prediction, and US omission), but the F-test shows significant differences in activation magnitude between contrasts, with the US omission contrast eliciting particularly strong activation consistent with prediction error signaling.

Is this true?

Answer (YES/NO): NO